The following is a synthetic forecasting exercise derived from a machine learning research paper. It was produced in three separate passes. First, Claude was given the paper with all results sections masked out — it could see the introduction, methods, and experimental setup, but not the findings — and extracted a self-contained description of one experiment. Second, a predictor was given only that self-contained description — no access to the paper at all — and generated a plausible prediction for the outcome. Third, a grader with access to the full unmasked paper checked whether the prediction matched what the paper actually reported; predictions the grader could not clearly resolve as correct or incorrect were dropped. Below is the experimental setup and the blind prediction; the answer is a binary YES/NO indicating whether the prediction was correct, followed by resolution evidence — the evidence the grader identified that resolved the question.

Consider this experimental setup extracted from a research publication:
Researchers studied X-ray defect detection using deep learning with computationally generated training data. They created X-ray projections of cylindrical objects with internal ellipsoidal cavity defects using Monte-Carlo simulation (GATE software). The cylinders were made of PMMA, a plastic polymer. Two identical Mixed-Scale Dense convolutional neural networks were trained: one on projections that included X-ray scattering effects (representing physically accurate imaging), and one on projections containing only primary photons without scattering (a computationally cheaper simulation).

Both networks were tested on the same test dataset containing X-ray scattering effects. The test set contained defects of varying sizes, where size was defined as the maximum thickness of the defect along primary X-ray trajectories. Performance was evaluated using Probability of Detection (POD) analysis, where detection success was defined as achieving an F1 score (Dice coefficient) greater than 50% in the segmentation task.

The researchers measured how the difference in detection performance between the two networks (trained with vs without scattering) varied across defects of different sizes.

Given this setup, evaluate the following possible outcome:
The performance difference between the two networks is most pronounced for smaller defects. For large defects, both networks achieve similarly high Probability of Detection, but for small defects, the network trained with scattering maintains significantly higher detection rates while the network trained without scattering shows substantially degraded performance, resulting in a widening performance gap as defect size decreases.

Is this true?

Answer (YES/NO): NO